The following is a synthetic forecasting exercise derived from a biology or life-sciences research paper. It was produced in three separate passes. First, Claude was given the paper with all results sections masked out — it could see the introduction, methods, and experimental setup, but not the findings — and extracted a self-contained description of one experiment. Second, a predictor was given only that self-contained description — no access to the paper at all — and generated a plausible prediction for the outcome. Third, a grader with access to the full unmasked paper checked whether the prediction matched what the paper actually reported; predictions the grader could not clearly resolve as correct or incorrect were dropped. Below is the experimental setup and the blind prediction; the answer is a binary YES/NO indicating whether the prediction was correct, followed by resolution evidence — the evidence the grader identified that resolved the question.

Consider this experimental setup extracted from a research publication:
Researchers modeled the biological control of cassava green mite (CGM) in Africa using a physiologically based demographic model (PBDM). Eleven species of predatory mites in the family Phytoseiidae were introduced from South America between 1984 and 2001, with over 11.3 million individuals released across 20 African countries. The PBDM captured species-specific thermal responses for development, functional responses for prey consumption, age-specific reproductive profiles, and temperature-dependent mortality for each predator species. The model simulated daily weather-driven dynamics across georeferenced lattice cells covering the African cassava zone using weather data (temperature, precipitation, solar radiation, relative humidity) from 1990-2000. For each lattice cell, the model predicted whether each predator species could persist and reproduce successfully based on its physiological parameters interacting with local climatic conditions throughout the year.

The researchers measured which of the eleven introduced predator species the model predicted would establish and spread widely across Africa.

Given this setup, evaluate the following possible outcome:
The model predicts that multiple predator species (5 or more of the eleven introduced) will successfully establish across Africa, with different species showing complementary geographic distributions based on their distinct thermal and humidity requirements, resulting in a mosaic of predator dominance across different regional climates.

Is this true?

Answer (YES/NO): NO